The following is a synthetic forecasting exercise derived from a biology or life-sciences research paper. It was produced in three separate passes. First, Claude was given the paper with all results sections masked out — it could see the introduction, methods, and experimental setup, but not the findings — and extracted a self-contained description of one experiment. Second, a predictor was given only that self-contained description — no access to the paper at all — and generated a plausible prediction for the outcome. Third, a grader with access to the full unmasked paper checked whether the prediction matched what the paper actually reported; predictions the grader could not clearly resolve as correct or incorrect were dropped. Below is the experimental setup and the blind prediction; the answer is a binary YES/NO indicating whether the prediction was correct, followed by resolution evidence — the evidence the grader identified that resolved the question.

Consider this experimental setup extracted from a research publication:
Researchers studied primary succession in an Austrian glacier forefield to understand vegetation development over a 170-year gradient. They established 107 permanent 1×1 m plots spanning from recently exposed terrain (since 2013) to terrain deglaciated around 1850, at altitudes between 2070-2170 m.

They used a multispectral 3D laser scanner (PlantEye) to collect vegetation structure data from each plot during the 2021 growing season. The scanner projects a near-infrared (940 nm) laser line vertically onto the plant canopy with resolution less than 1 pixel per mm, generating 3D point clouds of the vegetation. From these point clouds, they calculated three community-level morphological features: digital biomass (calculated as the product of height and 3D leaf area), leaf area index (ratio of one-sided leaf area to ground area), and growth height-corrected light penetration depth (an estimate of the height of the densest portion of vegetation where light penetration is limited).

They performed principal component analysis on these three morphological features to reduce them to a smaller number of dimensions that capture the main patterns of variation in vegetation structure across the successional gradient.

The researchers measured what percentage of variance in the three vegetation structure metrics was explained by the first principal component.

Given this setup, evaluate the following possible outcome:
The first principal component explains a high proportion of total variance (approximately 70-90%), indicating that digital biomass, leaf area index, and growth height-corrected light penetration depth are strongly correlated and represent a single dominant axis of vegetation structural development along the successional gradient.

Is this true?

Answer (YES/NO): YES